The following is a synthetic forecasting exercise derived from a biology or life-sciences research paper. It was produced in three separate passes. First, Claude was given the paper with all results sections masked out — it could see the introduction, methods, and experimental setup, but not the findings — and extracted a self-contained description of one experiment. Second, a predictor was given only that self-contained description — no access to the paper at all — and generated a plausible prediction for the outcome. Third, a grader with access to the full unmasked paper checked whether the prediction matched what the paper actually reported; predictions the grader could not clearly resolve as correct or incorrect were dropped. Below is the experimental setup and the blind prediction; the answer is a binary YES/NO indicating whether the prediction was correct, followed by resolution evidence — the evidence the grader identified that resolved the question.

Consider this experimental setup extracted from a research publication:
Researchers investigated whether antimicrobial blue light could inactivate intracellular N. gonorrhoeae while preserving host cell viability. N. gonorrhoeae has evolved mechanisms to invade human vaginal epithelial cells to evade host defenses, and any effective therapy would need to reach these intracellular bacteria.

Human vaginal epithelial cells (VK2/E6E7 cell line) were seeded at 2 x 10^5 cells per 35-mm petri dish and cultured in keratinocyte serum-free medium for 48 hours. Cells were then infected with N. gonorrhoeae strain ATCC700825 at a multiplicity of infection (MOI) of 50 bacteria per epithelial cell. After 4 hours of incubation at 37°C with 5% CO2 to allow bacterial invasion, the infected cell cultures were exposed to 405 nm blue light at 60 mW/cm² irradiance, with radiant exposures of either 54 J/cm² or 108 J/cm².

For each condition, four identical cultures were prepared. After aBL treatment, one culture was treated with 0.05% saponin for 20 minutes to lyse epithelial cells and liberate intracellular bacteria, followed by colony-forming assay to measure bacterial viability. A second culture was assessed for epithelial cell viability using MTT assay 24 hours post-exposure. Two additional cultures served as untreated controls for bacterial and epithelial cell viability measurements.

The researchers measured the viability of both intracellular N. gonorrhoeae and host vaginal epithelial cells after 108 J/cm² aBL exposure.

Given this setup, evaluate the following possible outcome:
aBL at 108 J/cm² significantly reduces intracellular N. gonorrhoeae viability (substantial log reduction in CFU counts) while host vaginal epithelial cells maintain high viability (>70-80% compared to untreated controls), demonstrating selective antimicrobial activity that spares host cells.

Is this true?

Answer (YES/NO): YES